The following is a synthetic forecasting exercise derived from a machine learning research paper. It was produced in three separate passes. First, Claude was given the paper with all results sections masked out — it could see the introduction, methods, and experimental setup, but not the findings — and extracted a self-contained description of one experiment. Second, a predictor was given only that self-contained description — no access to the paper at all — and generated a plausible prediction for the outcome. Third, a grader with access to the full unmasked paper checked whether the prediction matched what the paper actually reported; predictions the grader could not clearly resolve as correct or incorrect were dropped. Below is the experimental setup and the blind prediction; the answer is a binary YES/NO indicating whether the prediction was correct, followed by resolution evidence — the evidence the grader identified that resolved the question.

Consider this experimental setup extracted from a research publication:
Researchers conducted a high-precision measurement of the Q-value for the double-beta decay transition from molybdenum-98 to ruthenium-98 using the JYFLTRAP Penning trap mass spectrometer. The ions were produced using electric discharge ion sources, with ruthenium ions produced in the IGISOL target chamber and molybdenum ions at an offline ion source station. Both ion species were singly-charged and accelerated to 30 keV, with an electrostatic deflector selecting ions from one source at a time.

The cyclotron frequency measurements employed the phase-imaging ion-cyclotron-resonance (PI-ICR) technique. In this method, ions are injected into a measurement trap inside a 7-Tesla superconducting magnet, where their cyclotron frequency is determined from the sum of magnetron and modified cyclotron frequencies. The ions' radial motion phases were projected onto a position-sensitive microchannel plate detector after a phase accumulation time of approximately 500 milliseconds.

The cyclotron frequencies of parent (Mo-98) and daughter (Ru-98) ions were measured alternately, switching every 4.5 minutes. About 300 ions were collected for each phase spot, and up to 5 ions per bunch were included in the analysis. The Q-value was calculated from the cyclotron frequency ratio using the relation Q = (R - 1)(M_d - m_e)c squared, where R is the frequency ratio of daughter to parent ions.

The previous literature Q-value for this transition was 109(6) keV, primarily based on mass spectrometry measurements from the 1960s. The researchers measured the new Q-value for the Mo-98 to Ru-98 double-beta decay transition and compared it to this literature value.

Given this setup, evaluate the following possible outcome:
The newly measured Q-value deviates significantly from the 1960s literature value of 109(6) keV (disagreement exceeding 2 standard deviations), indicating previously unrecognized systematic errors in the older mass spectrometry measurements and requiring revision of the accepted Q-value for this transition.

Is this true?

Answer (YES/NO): NO